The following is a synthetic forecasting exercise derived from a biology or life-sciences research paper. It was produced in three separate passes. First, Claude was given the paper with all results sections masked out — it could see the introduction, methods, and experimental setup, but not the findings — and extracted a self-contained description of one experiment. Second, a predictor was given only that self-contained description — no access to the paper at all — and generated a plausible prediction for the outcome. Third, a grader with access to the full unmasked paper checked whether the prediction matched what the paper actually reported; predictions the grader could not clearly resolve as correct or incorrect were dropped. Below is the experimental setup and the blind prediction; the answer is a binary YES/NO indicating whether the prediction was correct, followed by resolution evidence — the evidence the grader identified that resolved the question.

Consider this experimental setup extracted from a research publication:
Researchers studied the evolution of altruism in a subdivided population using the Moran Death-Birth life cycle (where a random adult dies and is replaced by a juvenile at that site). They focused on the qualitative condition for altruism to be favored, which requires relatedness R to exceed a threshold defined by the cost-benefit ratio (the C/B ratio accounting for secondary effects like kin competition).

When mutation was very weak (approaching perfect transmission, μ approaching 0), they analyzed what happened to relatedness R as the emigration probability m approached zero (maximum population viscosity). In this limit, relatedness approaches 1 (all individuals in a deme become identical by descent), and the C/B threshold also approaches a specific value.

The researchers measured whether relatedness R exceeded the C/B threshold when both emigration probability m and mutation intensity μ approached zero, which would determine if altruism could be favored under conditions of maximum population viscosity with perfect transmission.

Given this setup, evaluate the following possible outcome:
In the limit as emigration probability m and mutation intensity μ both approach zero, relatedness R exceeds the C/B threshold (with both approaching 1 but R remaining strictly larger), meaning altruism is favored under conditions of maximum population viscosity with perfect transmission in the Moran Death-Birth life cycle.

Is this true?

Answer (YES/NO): NO